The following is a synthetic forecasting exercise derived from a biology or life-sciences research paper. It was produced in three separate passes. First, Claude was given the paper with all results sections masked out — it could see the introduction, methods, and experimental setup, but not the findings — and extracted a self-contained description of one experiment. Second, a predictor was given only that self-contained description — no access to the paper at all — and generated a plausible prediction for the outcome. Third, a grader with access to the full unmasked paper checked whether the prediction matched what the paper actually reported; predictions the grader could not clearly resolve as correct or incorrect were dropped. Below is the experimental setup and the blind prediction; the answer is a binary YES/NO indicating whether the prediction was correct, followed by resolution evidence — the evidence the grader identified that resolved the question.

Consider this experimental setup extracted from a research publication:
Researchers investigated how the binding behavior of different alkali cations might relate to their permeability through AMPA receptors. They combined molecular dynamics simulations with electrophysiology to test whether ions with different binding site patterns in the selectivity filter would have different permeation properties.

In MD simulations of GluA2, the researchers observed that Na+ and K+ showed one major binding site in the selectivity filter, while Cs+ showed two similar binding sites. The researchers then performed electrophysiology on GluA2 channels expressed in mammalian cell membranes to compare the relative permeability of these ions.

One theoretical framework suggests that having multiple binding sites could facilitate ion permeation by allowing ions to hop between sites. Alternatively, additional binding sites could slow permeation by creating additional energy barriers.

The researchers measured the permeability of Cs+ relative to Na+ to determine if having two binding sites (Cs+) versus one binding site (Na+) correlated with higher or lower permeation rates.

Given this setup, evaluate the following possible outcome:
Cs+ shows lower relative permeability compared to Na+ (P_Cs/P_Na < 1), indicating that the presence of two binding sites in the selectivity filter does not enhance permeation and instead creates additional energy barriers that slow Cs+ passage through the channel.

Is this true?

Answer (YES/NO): NO